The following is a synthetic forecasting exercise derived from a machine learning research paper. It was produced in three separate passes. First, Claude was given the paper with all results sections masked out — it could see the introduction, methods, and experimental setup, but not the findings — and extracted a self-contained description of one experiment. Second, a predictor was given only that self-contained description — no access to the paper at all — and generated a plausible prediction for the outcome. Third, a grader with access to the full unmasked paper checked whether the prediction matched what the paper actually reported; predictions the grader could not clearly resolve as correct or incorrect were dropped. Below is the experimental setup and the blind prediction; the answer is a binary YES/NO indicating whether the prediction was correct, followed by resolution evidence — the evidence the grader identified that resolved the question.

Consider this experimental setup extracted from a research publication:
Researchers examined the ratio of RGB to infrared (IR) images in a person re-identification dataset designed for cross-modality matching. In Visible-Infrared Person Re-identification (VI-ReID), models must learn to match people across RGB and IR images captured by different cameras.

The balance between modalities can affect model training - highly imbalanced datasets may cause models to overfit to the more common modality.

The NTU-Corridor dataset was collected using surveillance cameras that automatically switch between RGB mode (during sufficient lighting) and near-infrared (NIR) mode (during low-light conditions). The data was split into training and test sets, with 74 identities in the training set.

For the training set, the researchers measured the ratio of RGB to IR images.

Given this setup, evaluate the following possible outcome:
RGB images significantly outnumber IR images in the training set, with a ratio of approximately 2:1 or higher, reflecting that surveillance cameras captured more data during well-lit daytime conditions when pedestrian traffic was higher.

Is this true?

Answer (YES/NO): YES